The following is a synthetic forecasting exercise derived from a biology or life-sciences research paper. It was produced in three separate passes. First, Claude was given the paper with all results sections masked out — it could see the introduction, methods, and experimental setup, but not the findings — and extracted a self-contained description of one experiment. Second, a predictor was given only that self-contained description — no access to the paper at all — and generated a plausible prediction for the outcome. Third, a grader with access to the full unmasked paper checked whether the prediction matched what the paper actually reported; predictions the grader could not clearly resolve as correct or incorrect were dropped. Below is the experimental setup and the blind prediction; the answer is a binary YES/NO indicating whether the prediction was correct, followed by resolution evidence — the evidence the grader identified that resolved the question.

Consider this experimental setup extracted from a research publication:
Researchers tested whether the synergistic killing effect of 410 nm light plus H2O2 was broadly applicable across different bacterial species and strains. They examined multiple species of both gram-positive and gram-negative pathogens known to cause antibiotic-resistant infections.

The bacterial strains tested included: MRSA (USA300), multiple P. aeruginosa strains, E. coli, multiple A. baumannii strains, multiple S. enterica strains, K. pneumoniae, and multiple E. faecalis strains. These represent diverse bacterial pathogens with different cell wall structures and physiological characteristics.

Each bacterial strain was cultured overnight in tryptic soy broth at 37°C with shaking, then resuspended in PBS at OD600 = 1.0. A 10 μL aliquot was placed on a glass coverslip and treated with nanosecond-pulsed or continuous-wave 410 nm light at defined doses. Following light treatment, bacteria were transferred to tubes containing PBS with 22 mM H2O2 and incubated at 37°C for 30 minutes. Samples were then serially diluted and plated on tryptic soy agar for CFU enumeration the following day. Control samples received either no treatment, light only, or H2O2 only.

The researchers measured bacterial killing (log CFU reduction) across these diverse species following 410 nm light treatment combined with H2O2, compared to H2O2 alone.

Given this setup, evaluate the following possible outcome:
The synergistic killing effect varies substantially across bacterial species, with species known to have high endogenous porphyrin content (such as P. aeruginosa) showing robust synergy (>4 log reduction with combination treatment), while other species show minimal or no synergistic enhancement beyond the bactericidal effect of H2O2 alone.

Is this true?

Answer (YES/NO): NO